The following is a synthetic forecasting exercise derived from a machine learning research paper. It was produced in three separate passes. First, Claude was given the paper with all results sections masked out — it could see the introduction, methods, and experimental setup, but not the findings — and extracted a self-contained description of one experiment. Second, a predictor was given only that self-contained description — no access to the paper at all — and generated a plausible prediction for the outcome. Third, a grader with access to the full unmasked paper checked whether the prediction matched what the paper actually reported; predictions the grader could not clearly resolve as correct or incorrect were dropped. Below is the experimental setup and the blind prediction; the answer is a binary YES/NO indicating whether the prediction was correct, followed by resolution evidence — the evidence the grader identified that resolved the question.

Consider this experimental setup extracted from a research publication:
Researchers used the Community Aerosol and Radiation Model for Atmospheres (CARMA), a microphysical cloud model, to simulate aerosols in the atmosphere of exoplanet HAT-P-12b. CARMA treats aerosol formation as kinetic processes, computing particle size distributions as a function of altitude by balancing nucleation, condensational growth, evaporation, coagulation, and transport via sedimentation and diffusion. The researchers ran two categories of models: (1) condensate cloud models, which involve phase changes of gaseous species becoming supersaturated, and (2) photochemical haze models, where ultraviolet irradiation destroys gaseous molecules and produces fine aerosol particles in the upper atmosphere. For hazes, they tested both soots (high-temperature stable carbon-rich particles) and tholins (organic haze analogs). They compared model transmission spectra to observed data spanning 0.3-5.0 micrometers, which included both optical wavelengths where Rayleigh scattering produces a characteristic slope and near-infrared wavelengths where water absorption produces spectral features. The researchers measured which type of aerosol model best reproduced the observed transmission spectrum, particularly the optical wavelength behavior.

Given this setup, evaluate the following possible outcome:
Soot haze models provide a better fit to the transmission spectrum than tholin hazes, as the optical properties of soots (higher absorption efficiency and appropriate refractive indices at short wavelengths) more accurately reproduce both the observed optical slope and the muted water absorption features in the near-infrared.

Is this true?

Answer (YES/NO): NO